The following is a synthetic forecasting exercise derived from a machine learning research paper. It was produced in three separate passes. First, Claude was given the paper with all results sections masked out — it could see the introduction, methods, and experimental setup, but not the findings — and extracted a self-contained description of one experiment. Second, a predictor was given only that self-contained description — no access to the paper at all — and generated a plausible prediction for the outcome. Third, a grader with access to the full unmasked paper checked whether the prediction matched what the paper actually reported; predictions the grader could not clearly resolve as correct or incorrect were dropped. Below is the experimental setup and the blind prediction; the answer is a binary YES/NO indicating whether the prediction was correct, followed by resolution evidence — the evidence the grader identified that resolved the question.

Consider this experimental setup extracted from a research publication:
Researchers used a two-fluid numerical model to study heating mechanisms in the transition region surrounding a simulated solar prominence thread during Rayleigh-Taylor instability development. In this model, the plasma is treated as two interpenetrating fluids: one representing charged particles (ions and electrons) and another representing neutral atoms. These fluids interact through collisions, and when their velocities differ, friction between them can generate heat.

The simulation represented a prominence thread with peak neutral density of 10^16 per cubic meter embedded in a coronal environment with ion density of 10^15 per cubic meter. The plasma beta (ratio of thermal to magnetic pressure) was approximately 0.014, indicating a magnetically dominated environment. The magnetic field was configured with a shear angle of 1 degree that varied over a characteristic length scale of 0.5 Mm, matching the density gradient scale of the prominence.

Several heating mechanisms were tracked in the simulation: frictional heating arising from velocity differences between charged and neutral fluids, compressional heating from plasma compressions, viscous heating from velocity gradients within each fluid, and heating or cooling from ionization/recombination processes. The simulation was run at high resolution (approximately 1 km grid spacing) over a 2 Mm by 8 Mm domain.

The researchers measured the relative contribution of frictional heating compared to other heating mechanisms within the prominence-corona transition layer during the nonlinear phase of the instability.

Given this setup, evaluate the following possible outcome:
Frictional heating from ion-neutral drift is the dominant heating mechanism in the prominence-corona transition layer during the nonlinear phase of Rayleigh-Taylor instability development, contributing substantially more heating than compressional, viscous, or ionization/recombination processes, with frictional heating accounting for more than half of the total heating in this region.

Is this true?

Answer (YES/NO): NO